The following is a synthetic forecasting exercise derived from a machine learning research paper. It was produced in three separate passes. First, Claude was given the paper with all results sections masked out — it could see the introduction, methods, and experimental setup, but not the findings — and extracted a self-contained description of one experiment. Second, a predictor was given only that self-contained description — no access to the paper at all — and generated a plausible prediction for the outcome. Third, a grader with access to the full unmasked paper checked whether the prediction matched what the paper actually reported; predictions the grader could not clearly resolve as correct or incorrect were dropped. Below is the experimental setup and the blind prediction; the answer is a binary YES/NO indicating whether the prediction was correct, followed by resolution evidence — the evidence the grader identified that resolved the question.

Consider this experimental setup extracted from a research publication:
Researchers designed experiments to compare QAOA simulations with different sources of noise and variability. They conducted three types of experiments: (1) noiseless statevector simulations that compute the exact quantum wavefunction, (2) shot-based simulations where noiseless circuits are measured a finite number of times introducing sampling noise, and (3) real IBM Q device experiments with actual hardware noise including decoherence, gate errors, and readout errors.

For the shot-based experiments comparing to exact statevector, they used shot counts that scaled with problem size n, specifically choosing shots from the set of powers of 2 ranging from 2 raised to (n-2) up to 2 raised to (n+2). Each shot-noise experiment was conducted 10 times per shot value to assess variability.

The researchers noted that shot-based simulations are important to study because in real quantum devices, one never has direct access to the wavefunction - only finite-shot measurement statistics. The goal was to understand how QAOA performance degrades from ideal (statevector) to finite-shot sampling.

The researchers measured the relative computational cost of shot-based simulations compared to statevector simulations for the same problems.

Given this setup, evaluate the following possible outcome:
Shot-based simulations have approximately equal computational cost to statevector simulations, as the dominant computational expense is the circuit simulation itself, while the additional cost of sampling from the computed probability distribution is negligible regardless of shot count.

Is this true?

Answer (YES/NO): NO